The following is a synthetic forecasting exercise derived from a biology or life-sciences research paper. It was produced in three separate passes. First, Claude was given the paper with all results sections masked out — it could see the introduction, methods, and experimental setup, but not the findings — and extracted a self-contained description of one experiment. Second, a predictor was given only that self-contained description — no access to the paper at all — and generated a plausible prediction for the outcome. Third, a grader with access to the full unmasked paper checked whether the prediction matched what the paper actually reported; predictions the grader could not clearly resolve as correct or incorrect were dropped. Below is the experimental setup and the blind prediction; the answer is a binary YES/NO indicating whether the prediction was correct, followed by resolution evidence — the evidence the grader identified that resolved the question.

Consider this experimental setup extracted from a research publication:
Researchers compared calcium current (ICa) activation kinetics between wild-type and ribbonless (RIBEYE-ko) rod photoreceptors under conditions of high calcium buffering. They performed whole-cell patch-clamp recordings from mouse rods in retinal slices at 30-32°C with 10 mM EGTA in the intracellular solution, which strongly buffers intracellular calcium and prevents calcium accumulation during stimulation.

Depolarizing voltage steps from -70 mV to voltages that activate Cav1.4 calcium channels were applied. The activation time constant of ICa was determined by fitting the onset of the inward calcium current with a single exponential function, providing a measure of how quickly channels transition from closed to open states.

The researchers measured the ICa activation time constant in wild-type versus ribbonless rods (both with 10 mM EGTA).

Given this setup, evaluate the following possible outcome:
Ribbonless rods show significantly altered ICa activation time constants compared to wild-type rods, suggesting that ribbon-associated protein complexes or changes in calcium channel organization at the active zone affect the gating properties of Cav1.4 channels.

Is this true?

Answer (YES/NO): YES